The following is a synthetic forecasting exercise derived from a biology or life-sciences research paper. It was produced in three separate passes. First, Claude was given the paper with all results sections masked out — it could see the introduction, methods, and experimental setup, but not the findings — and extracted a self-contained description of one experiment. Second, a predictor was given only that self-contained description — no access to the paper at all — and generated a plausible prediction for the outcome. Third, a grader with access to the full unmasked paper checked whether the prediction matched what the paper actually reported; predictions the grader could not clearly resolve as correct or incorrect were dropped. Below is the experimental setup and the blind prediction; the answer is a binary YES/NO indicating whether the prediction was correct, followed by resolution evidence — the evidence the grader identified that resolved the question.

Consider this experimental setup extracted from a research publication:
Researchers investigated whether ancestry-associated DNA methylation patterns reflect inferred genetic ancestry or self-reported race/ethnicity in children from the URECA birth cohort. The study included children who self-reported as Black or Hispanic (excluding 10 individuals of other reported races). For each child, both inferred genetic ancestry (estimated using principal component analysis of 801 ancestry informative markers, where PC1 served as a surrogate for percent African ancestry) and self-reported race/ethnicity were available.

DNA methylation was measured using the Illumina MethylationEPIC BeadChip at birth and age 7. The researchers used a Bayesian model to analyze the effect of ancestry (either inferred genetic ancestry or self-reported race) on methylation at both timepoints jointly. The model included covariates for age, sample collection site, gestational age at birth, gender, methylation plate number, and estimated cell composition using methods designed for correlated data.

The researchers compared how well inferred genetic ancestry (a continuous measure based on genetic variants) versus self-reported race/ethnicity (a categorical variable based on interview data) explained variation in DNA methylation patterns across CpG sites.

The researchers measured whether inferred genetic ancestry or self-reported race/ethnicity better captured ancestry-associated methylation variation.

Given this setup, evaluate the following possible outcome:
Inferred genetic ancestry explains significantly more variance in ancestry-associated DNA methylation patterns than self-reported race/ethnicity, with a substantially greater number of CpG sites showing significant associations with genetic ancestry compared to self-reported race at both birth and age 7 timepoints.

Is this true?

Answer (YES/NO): YES